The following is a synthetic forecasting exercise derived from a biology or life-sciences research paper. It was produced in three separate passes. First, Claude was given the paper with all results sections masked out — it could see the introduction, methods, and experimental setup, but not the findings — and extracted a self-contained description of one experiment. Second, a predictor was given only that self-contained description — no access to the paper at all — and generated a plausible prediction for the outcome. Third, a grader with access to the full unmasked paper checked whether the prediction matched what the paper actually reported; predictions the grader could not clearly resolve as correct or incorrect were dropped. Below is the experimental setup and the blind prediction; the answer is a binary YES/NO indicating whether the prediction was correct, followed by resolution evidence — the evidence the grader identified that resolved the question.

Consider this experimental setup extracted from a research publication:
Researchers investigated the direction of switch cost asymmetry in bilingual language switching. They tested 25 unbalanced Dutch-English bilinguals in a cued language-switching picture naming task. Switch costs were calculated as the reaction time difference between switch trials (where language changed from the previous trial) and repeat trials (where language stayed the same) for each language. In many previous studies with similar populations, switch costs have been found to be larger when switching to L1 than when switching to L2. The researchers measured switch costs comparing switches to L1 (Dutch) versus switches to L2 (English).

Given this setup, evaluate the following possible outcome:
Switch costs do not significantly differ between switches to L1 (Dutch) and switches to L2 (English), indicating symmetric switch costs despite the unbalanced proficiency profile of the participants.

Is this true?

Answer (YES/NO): NO